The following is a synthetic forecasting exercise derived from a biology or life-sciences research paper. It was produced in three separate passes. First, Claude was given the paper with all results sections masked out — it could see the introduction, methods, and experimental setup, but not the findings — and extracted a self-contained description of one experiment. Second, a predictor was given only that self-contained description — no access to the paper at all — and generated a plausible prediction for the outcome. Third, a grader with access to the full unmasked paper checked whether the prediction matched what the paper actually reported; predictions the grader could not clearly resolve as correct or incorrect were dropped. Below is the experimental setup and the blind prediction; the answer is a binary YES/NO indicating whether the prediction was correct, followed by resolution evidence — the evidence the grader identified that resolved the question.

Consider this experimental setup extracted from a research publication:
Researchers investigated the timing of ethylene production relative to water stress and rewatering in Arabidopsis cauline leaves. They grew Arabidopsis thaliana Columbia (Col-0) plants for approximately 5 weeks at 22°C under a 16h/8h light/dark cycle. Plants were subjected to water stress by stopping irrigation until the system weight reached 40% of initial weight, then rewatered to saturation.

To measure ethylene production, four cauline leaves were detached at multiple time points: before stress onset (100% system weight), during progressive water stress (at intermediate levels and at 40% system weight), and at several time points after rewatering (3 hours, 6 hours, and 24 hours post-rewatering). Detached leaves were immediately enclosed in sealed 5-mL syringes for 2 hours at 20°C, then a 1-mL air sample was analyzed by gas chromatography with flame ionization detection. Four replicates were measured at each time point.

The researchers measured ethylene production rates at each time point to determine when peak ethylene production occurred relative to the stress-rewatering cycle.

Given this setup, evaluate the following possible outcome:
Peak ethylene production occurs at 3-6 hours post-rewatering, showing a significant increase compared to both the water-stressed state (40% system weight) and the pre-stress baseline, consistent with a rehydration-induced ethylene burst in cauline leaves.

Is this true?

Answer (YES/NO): NO